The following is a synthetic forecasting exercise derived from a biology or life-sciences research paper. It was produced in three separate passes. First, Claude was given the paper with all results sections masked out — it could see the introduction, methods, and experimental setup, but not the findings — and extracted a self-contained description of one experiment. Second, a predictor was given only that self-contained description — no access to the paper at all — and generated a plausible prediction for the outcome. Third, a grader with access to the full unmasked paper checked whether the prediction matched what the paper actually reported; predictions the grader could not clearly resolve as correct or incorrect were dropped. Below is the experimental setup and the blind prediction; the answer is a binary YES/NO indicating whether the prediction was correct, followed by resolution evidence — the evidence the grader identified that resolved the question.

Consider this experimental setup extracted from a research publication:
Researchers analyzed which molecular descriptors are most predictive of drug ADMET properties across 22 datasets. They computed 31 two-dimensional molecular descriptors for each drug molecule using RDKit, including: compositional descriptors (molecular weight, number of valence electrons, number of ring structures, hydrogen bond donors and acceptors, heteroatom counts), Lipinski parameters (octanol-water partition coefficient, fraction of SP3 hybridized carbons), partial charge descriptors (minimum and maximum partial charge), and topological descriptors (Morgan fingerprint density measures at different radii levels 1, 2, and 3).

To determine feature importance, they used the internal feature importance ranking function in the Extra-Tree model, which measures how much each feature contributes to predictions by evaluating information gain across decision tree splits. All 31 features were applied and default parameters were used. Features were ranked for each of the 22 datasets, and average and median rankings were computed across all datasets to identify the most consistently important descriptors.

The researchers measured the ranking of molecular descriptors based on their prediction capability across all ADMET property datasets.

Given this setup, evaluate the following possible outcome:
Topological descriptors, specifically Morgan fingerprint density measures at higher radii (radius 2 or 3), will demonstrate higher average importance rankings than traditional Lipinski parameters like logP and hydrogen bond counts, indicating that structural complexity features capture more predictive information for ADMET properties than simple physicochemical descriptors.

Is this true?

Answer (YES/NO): NO